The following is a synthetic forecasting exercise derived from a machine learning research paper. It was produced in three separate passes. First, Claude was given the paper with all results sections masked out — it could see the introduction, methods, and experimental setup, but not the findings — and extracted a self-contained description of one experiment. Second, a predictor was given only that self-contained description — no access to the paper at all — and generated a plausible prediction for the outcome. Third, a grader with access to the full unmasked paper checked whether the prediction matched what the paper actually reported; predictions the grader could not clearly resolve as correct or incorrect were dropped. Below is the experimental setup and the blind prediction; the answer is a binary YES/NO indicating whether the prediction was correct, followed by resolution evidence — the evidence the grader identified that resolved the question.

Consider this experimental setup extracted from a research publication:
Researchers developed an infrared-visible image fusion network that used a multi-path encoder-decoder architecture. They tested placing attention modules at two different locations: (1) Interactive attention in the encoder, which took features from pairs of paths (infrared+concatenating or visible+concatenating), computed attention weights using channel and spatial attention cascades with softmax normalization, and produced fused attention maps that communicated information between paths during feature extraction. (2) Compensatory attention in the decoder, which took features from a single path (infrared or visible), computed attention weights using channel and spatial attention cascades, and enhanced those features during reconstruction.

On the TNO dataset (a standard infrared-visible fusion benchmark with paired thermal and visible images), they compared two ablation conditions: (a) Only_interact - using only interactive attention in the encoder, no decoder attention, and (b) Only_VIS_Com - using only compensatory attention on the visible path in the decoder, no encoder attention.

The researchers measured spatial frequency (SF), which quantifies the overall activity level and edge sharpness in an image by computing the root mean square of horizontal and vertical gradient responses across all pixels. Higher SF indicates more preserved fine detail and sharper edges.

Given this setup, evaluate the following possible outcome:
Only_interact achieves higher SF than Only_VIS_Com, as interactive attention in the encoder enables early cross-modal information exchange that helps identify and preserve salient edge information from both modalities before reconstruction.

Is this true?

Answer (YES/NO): NO